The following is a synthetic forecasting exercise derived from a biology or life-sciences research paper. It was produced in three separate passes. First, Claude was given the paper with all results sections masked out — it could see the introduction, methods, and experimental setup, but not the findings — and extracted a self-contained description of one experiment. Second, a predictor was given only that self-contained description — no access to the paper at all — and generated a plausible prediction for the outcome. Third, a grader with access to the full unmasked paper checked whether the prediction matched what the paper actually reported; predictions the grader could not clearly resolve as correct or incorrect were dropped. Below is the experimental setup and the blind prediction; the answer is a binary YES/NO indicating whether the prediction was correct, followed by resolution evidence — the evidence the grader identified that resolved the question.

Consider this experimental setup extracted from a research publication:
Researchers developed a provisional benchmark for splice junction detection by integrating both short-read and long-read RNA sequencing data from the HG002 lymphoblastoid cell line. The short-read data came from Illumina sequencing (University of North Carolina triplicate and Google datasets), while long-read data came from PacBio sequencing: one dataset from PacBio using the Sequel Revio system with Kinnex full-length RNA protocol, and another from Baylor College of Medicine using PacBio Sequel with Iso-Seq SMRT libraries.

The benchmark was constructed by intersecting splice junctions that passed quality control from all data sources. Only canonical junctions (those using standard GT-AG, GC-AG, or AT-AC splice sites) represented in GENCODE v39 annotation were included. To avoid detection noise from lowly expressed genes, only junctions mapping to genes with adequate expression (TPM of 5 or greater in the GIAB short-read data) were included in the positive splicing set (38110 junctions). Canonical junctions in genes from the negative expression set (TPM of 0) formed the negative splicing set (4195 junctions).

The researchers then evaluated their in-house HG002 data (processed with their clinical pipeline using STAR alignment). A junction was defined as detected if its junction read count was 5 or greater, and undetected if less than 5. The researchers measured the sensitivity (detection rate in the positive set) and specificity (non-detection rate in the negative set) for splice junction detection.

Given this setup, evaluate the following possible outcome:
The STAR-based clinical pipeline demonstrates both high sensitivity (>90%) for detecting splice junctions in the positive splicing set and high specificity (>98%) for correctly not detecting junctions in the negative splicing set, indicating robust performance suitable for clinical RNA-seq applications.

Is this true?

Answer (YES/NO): YES